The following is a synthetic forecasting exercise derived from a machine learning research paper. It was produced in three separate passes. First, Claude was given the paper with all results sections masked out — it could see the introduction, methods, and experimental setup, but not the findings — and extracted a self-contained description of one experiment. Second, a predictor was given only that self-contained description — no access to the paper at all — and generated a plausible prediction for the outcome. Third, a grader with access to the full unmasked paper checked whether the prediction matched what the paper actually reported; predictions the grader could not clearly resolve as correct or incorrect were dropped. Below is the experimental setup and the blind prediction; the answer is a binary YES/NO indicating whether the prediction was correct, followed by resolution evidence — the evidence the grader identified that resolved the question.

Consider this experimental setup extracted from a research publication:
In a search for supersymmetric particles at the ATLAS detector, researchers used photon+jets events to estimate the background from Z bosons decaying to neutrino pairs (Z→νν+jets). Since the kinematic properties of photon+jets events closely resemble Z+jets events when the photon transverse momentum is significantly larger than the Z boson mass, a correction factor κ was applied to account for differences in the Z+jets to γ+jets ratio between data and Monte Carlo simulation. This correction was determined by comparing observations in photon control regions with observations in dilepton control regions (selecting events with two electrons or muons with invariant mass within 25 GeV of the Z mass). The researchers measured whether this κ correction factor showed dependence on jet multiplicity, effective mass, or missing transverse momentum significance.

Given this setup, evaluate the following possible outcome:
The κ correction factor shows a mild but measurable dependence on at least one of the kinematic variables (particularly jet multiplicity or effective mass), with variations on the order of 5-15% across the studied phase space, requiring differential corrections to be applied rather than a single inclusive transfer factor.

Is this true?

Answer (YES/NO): YES